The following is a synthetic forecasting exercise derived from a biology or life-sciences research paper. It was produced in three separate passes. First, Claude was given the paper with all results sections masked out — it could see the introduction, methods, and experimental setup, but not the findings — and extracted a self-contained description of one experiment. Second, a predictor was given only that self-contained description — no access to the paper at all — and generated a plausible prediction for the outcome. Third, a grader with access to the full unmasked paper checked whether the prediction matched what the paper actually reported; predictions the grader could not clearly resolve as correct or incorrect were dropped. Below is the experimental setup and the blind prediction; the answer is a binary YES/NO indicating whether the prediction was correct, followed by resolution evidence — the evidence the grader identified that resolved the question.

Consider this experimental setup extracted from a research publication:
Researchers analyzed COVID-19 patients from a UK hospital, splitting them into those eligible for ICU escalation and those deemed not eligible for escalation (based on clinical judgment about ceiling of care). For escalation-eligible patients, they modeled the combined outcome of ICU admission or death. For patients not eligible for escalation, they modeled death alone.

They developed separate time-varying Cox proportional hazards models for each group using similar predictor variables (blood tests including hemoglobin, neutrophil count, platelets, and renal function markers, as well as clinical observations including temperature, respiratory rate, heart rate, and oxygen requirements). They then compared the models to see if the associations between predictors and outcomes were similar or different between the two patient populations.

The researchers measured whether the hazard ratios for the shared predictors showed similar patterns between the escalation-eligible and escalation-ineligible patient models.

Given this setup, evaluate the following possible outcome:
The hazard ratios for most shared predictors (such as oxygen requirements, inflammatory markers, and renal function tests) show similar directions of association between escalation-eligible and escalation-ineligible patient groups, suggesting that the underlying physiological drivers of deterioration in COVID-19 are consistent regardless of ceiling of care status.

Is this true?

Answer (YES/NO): YES